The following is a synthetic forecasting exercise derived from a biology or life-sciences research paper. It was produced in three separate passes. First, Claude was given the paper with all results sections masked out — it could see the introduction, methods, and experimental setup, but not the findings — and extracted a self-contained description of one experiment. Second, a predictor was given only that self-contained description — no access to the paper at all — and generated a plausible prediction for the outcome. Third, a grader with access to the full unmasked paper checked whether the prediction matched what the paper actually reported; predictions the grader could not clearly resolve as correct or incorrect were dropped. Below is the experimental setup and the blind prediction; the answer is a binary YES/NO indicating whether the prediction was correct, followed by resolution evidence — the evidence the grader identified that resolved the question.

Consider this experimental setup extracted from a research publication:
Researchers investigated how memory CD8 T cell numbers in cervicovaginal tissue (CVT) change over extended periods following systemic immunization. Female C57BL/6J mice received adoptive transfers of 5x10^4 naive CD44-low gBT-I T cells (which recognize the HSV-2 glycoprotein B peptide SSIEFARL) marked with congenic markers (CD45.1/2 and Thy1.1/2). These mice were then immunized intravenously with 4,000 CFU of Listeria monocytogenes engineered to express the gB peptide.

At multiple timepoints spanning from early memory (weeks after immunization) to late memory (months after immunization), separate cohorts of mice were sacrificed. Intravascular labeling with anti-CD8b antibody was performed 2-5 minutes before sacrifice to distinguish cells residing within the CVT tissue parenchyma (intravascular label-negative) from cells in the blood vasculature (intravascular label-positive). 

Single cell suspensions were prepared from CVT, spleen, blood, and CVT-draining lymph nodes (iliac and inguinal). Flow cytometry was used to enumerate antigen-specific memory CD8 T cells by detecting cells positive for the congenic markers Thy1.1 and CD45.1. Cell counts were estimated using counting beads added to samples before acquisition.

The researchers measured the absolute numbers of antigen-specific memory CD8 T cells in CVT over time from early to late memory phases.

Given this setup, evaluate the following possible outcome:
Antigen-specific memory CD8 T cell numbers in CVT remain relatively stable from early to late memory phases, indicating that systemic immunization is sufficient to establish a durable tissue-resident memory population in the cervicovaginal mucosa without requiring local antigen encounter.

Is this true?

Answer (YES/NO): NO